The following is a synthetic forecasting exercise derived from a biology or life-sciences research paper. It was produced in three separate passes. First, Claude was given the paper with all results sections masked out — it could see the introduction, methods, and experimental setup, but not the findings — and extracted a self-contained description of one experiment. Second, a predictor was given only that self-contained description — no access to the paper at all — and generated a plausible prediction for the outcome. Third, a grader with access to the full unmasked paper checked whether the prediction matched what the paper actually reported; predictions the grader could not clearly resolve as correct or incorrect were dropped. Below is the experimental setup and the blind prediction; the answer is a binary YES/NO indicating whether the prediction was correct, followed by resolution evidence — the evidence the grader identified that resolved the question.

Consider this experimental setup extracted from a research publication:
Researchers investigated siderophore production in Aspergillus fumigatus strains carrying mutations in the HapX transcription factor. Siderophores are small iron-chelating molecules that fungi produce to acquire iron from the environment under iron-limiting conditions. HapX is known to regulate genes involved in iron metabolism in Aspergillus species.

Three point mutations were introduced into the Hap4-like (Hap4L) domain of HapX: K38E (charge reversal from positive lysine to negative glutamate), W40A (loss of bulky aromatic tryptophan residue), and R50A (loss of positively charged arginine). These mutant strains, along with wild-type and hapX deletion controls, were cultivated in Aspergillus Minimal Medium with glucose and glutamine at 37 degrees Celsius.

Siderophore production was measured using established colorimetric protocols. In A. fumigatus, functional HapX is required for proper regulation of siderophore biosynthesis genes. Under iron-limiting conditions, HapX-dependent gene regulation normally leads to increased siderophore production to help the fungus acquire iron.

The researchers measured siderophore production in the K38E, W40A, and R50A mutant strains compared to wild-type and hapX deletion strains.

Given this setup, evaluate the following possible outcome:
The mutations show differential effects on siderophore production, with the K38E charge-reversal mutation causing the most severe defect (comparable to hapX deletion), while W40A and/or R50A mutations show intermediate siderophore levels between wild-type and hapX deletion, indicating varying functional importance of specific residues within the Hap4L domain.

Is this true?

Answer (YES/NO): NO